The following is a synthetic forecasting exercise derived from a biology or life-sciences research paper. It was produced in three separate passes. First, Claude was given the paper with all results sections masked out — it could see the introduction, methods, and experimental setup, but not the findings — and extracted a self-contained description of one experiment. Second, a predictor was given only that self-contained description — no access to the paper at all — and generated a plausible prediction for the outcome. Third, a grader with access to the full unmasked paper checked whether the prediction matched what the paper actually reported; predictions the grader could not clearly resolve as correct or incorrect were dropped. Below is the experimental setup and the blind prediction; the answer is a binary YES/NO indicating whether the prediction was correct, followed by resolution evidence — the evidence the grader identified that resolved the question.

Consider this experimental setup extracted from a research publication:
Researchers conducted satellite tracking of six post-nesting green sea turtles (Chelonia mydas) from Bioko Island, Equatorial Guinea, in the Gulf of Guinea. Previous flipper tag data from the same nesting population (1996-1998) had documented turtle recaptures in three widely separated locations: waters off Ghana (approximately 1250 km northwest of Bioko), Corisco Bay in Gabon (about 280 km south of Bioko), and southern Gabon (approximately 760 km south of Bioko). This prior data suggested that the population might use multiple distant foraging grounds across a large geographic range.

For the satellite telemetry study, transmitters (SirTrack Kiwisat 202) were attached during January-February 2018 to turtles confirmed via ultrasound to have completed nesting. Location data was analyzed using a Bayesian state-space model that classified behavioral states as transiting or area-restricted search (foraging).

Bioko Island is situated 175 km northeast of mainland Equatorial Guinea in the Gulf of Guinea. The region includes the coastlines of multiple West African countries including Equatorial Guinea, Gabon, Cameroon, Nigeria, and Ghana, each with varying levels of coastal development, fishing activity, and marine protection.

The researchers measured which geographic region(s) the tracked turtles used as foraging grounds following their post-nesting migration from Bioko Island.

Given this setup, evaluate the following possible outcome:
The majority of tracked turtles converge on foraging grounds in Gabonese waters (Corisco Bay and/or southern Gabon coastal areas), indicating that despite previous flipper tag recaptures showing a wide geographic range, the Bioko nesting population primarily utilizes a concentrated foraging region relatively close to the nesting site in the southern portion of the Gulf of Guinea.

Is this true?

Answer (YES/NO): NO